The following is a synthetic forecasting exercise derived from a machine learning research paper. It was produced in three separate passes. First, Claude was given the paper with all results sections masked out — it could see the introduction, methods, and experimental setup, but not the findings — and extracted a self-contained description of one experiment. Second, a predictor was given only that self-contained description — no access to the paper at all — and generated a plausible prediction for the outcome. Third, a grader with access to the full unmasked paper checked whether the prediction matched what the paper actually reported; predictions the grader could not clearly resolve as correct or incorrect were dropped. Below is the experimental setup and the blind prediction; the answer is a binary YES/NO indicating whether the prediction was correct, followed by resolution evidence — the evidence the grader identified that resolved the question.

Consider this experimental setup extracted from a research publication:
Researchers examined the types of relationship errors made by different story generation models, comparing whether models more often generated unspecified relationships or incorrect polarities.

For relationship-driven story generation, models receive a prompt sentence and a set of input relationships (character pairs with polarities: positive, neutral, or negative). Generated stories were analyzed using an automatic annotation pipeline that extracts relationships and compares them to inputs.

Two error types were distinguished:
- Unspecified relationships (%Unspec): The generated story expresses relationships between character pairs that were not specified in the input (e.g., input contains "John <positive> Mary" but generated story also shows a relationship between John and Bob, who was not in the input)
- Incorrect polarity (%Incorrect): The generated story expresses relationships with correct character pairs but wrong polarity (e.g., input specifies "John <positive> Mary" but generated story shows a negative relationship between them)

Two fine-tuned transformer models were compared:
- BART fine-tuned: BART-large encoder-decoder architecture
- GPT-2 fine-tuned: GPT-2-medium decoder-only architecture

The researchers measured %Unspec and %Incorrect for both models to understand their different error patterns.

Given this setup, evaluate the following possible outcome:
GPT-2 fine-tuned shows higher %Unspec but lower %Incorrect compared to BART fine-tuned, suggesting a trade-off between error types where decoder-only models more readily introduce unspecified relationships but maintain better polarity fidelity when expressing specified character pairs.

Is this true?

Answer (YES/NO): YES